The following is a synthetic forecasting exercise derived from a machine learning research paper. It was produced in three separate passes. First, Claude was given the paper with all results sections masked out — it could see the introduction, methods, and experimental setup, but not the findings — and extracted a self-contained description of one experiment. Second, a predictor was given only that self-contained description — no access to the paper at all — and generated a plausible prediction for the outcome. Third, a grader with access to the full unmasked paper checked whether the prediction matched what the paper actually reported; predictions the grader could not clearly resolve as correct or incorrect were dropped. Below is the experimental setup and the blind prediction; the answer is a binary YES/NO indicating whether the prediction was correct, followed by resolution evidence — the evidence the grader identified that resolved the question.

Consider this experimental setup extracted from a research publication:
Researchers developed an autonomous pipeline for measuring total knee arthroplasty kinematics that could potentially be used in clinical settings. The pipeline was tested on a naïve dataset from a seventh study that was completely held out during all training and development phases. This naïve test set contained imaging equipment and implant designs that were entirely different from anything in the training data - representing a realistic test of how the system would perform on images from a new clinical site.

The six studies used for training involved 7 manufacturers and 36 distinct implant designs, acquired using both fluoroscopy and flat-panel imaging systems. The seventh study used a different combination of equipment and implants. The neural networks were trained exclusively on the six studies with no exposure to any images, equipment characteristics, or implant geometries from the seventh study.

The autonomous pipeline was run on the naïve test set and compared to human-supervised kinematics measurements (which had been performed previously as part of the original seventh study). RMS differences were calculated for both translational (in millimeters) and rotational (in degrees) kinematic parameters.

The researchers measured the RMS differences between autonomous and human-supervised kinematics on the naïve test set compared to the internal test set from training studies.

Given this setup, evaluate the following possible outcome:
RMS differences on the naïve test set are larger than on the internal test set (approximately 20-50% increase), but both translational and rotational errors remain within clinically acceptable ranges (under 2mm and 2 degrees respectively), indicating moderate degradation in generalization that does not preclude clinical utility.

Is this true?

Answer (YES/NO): NO